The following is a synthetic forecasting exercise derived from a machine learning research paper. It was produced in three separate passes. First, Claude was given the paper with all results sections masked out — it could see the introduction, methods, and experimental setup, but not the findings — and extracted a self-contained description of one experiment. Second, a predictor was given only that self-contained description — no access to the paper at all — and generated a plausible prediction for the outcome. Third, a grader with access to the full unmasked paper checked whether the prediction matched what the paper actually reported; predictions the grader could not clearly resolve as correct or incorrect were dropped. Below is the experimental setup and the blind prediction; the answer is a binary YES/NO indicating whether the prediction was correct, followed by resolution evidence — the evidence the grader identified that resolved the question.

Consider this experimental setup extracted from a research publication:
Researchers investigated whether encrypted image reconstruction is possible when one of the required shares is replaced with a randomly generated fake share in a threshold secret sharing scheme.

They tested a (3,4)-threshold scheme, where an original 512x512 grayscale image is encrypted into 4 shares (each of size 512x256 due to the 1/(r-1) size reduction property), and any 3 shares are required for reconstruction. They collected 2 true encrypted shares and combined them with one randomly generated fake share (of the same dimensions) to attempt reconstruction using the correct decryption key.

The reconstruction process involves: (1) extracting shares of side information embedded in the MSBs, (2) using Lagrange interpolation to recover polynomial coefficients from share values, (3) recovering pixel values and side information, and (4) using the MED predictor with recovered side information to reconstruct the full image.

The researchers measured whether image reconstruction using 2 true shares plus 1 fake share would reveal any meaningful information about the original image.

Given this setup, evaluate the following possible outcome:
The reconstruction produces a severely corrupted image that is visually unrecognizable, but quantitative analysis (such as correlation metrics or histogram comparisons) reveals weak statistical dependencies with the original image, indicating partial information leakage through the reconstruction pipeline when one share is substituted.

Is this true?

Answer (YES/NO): NO